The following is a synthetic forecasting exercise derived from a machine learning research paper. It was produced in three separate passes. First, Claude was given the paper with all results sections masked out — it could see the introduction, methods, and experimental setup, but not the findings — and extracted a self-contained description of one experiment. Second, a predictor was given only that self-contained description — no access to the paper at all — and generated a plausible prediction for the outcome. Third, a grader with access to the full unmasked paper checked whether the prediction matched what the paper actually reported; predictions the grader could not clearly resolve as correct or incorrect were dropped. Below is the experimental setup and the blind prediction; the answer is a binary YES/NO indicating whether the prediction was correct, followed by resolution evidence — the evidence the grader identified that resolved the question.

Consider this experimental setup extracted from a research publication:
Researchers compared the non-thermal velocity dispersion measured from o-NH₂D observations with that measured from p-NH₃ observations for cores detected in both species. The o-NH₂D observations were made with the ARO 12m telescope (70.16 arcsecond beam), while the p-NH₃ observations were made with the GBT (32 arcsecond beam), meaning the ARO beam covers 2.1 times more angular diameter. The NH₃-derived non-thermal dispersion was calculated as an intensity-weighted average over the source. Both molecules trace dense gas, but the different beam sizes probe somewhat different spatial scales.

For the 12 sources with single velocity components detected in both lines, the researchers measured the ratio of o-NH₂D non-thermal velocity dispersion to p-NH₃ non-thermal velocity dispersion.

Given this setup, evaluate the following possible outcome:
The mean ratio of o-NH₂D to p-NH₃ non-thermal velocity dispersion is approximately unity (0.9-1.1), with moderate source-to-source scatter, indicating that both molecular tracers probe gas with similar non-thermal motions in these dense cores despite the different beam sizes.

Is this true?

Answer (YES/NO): NO